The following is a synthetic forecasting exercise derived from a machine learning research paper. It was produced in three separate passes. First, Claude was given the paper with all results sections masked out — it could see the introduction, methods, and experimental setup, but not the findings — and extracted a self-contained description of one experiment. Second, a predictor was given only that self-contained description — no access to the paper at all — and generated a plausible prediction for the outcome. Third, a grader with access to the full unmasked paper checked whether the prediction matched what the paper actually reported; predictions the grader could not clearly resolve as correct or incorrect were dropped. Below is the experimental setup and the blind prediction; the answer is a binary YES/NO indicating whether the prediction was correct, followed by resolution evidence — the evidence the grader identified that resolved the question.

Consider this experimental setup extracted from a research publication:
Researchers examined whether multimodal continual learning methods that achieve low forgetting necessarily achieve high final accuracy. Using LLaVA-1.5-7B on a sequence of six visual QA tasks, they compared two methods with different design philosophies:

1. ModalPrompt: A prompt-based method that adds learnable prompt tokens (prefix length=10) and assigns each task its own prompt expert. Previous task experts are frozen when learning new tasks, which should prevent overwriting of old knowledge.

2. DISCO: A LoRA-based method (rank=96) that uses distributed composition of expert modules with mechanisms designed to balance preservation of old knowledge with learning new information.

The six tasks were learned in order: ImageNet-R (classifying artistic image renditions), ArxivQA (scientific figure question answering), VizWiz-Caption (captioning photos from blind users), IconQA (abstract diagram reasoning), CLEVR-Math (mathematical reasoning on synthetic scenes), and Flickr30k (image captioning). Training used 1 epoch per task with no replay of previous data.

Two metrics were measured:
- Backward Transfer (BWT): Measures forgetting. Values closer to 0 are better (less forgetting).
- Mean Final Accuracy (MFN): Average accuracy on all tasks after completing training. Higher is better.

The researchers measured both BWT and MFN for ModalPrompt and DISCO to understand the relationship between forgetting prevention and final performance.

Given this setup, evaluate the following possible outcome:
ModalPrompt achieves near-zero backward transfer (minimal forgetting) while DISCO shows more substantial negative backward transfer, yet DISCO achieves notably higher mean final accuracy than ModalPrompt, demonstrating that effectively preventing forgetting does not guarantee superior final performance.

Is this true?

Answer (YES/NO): YES